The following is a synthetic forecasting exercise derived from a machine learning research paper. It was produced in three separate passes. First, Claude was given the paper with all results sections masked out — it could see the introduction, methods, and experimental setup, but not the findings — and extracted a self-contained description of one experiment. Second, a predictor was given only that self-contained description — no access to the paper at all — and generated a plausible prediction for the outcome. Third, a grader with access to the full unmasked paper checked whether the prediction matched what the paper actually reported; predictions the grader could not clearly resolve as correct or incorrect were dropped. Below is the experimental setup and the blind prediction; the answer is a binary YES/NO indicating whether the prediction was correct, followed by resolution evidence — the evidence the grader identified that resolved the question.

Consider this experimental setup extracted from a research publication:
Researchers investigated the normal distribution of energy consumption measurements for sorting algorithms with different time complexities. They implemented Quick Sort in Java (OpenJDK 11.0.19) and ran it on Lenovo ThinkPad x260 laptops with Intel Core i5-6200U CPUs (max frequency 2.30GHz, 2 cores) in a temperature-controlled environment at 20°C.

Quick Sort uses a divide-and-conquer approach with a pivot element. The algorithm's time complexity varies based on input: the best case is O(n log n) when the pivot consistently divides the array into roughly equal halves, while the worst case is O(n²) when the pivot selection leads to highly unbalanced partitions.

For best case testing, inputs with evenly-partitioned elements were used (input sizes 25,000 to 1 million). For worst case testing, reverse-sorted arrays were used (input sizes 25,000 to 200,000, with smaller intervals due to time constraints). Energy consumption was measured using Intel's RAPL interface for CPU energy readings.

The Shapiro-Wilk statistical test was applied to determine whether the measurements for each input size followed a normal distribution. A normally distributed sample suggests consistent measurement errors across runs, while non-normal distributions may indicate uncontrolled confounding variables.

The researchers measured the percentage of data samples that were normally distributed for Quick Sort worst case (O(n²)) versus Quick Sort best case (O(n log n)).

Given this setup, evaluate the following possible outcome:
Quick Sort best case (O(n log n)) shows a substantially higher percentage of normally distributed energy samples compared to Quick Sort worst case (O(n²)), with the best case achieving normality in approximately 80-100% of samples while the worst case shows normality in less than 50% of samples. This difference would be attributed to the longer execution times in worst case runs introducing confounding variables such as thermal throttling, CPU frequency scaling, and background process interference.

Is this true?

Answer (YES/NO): NO